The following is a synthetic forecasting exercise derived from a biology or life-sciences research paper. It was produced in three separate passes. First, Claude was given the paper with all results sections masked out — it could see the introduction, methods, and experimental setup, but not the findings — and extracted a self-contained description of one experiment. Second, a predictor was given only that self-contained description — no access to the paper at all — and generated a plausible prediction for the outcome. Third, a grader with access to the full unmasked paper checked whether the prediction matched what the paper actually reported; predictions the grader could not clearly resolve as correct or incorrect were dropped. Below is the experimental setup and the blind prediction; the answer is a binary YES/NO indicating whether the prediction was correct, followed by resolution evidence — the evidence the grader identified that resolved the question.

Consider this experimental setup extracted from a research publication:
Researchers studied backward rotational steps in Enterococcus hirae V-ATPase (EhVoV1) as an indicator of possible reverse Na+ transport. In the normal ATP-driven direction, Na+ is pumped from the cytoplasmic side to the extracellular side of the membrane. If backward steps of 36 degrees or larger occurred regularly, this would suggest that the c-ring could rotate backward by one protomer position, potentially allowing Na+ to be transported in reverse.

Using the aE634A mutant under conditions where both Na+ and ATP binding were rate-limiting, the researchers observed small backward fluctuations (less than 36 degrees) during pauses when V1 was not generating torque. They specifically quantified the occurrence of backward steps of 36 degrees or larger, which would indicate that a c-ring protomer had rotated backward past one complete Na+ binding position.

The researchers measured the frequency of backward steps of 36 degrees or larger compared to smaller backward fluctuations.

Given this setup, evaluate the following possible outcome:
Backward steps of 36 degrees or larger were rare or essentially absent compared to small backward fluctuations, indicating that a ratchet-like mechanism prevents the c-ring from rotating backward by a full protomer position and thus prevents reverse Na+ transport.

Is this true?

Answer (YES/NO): YES